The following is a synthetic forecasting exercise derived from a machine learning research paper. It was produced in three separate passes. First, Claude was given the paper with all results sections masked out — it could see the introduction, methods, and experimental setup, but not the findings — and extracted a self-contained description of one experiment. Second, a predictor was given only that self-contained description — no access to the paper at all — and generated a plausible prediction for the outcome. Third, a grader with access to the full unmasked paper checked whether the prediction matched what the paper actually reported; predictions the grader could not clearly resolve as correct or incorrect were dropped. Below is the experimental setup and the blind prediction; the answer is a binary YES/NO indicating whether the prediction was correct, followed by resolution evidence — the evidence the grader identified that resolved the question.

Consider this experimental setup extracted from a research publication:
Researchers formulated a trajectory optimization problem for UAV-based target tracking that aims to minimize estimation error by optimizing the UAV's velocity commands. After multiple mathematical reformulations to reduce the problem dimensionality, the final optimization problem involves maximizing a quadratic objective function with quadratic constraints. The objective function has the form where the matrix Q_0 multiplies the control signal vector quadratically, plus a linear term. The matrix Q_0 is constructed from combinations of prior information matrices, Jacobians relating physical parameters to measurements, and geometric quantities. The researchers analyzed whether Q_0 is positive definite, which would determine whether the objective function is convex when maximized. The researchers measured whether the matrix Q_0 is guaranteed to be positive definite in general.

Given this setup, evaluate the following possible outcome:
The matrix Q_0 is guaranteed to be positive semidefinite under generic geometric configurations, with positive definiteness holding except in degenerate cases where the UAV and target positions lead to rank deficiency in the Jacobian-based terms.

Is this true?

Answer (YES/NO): NO